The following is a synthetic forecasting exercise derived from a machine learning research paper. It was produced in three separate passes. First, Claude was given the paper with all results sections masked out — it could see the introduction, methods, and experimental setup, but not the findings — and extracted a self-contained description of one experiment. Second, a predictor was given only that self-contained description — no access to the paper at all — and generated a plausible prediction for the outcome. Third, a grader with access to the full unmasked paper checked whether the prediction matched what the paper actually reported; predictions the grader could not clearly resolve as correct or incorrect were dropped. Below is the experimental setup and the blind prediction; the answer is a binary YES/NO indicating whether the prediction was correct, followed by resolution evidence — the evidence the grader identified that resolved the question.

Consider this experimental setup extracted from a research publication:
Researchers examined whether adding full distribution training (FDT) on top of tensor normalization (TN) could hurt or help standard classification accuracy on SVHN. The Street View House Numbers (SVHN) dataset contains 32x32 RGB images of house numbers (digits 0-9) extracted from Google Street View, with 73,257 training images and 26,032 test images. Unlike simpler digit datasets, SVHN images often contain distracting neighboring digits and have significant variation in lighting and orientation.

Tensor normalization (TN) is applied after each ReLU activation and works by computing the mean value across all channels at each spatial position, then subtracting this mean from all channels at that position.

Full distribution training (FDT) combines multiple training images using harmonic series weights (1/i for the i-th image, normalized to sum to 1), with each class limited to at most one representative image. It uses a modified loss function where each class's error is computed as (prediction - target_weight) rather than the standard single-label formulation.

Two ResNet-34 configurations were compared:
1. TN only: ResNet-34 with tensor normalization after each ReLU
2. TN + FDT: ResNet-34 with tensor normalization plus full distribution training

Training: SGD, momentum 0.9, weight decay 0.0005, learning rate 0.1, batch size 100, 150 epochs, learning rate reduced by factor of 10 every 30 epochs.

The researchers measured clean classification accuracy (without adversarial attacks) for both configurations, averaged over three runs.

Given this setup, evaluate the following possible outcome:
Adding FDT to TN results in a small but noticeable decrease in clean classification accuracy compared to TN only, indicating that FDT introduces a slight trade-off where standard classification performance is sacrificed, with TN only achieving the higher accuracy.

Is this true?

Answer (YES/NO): NO